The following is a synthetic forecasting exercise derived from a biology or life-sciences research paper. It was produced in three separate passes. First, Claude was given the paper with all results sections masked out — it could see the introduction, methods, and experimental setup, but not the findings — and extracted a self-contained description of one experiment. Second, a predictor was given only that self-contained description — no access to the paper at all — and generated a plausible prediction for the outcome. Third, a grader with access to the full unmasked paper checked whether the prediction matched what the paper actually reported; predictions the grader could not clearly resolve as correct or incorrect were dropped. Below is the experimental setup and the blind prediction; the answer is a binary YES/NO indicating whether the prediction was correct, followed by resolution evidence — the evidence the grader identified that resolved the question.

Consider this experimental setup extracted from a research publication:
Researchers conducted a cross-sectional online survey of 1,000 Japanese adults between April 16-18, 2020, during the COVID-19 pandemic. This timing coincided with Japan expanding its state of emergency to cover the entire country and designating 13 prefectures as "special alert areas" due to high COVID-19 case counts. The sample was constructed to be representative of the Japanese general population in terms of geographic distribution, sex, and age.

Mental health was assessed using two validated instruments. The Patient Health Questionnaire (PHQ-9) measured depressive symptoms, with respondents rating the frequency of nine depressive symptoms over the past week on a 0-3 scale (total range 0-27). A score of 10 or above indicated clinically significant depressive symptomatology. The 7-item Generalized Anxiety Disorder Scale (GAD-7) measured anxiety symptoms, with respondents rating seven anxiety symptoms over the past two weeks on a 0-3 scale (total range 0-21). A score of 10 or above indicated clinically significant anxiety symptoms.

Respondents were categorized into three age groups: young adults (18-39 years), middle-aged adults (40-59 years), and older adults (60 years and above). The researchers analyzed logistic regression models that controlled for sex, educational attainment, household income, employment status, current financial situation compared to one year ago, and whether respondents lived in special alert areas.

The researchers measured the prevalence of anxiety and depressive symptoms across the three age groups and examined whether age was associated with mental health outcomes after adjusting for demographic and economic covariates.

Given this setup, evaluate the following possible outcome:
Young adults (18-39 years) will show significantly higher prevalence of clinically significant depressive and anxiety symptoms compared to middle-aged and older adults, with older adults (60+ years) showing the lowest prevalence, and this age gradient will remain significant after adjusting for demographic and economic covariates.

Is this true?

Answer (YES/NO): NO